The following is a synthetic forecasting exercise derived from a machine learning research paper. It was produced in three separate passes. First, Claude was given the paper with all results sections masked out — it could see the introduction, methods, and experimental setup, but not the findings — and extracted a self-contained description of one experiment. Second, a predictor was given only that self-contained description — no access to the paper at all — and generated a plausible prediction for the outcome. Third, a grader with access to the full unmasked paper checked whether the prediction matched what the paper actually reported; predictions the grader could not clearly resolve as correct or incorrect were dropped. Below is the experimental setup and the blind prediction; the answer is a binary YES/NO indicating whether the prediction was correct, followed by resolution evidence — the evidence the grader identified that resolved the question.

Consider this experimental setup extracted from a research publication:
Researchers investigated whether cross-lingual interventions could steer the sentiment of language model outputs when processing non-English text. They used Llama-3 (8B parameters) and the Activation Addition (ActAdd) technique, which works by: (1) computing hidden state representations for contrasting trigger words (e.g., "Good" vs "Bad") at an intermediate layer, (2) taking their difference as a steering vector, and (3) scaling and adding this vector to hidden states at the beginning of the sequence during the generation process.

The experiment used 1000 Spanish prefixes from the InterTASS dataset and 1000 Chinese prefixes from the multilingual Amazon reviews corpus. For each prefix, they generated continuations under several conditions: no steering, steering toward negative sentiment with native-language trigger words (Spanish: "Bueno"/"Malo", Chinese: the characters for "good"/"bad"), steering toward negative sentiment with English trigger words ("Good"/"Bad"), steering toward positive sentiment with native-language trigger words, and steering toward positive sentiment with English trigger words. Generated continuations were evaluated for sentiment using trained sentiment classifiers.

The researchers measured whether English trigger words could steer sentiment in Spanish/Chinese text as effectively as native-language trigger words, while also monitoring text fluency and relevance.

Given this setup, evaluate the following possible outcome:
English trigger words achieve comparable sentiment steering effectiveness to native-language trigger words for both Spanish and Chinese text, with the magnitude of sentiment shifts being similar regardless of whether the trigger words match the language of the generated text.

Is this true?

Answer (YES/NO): YES